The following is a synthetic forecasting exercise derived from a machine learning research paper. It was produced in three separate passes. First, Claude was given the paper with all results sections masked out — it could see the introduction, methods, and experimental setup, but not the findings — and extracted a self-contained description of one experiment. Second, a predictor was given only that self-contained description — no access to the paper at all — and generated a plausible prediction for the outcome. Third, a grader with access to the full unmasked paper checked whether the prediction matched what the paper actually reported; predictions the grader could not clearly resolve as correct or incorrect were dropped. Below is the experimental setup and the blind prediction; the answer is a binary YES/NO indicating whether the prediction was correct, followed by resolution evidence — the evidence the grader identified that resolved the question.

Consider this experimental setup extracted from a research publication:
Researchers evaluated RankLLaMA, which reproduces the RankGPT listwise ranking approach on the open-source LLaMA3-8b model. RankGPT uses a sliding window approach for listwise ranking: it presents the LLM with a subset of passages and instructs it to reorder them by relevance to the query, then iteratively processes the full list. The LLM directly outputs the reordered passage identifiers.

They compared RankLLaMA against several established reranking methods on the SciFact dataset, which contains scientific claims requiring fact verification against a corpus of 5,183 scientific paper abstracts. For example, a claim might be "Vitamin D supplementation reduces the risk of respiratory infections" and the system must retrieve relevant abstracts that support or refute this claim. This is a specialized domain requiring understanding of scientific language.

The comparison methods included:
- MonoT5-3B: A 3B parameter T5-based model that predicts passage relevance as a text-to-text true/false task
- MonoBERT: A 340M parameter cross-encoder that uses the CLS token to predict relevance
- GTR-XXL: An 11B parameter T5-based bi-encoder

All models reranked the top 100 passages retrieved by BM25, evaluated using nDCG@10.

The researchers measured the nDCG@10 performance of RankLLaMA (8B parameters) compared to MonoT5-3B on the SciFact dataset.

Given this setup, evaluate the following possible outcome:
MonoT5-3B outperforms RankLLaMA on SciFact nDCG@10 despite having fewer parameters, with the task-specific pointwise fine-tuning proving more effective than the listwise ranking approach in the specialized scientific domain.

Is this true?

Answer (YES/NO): YES